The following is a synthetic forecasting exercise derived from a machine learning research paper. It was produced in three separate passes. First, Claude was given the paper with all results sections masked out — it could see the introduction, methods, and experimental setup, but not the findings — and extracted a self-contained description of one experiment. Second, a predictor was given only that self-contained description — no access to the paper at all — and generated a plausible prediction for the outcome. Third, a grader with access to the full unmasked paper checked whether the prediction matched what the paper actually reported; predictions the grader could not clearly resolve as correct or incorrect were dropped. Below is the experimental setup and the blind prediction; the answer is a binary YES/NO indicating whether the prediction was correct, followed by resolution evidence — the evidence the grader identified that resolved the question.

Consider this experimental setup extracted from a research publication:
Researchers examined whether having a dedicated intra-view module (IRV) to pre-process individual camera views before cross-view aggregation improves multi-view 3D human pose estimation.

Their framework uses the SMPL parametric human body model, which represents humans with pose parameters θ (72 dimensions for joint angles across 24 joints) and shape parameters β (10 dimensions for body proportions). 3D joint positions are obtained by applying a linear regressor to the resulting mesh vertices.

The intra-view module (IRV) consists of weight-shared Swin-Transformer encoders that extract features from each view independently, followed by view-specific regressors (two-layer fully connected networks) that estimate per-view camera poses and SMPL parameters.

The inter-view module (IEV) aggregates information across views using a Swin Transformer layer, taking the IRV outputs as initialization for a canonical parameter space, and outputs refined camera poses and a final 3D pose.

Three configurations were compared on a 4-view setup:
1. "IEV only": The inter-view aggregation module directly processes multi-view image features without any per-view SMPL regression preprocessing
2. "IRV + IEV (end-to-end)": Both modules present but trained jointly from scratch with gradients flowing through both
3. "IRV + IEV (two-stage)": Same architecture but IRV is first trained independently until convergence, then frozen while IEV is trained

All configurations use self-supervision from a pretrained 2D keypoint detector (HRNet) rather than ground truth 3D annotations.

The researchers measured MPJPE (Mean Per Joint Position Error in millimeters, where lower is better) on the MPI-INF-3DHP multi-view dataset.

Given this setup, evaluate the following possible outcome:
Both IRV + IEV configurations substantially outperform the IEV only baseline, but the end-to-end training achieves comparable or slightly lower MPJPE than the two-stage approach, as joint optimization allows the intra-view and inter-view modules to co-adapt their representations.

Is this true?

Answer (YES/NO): NO